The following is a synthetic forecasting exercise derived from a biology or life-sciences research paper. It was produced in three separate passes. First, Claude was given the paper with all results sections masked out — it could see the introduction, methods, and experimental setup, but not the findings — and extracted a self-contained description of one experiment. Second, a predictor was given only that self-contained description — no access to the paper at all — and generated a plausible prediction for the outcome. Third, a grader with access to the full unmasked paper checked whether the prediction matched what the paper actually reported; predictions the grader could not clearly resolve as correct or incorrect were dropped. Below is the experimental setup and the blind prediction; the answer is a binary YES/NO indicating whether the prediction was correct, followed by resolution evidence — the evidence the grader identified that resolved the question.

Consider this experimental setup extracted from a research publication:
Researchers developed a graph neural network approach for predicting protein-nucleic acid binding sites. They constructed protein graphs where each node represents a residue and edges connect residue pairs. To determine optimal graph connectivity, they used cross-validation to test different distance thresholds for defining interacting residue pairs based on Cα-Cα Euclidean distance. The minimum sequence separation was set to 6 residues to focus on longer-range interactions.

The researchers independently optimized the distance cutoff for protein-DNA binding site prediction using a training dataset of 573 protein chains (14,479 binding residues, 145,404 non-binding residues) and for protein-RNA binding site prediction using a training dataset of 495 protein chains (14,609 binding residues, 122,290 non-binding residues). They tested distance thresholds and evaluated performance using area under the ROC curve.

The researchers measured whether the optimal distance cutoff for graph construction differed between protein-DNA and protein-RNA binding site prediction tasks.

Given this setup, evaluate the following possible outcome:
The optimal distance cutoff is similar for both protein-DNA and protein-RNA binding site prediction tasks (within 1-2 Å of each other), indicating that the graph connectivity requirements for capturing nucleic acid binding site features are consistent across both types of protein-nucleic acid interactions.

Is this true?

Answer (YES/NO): YES